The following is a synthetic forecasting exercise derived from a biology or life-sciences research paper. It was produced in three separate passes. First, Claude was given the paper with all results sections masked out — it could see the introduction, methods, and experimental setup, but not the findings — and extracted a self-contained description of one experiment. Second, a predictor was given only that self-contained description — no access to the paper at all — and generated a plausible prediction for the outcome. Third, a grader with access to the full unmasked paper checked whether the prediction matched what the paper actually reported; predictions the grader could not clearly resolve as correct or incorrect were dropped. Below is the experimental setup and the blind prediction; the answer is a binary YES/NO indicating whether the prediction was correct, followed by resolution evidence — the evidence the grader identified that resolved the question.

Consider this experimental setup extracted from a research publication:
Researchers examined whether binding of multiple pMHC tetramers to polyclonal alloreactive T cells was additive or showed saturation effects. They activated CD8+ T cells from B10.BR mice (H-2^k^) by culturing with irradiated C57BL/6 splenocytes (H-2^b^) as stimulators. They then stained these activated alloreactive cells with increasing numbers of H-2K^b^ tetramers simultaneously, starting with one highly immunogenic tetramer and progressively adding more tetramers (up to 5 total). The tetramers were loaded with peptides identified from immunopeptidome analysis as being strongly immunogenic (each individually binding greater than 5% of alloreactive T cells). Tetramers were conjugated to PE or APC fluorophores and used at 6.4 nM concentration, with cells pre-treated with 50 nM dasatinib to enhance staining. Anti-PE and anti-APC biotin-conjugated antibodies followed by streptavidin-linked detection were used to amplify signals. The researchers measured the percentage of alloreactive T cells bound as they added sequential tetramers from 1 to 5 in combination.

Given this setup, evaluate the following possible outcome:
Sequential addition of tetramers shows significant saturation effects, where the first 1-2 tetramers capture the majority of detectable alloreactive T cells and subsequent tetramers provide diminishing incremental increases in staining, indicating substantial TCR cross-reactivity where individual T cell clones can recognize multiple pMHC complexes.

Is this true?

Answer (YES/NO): NO